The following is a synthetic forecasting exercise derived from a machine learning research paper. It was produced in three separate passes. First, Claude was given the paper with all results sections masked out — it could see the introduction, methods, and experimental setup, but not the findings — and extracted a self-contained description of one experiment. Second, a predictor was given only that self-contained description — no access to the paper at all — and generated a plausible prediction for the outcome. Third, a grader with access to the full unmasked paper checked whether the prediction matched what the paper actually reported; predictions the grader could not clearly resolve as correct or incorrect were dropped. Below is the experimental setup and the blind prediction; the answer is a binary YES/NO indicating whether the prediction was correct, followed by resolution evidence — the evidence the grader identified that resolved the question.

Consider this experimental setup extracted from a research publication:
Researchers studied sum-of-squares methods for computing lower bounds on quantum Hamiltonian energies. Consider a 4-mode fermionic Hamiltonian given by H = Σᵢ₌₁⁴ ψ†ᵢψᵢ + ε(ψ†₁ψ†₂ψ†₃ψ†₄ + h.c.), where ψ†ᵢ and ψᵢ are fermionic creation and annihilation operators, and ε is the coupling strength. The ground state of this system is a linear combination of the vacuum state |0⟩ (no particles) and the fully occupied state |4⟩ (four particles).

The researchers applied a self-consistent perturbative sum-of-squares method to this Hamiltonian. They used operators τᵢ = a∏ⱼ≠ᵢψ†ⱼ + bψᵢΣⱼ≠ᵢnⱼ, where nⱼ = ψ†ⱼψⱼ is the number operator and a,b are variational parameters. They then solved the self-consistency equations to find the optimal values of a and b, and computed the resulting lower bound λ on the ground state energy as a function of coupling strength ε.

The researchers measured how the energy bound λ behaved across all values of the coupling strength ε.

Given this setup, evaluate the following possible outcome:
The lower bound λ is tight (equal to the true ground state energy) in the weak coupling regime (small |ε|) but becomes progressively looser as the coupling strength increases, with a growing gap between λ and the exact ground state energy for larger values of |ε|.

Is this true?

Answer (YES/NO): NO